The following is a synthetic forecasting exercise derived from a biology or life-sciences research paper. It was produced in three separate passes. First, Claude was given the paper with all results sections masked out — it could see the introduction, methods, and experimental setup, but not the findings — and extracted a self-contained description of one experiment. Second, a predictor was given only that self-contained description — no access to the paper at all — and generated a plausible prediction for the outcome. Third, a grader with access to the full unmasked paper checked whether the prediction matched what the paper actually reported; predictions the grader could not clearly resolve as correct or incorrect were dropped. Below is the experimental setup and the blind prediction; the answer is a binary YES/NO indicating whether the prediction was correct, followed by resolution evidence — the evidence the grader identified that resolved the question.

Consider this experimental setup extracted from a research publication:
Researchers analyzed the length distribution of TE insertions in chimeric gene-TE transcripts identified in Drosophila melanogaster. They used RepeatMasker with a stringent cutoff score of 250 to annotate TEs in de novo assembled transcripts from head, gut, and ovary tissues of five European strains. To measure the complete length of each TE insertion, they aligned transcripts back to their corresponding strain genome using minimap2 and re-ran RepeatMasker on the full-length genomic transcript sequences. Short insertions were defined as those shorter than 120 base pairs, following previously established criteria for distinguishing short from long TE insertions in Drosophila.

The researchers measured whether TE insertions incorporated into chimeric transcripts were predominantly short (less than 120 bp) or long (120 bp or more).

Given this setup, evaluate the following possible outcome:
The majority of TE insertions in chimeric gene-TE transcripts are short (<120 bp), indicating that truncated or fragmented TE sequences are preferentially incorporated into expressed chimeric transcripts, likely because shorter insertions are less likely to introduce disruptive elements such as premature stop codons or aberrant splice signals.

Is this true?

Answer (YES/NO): NO